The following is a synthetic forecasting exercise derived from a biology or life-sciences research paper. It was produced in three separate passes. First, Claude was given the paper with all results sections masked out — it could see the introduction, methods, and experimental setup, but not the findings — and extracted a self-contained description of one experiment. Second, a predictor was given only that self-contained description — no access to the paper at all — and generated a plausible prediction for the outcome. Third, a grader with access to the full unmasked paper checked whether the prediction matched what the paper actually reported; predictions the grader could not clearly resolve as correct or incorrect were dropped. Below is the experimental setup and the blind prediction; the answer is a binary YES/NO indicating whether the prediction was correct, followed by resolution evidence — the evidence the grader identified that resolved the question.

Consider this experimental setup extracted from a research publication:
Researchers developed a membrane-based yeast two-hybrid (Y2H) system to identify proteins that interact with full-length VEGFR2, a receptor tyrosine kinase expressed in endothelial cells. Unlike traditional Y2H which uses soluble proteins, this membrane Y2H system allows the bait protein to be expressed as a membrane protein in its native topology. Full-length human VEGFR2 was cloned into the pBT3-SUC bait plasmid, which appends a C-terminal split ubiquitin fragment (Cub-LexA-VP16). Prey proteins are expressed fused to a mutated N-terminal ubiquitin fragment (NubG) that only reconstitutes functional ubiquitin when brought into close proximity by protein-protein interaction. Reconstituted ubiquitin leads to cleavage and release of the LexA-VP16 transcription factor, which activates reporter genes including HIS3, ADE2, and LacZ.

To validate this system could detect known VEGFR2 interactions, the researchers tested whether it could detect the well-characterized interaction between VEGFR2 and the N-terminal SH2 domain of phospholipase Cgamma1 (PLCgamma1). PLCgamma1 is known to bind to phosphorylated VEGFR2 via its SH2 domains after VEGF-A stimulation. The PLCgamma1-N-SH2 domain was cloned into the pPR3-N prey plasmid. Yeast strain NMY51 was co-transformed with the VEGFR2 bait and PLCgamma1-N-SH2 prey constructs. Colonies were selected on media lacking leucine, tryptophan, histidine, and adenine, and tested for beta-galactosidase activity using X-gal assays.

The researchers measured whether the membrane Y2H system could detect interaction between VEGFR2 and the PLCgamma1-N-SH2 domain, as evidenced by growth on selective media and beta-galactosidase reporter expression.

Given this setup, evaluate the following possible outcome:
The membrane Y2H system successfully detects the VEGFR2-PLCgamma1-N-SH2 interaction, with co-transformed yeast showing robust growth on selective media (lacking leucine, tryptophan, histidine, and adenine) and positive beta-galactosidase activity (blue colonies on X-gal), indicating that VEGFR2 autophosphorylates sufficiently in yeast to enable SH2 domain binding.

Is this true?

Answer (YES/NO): NO